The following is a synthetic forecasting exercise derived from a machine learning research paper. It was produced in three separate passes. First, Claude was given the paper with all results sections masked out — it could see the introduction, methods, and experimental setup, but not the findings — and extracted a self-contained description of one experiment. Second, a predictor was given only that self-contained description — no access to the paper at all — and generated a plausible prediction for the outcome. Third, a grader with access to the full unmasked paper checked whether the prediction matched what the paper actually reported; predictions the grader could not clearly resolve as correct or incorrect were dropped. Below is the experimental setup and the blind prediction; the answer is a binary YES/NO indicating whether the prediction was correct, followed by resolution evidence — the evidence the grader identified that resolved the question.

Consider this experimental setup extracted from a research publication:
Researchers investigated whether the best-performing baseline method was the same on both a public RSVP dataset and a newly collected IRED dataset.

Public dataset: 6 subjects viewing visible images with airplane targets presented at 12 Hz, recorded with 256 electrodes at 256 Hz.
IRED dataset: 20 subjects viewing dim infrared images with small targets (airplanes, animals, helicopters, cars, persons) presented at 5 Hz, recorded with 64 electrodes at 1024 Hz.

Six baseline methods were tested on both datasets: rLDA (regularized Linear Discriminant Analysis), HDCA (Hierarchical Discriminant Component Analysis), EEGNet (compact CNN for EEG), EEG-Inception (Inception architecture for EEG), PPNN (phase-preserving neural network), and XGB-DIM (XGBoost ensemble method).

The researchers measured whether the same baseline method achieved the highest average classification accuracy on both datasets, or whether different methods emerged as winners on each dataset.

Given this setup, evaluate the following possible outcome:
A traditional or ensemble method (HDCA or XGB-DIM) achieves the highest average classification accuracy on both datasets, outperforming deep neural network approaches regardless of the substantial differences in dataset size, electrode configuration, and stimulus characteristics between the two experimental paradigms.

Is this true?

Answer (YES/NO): NO